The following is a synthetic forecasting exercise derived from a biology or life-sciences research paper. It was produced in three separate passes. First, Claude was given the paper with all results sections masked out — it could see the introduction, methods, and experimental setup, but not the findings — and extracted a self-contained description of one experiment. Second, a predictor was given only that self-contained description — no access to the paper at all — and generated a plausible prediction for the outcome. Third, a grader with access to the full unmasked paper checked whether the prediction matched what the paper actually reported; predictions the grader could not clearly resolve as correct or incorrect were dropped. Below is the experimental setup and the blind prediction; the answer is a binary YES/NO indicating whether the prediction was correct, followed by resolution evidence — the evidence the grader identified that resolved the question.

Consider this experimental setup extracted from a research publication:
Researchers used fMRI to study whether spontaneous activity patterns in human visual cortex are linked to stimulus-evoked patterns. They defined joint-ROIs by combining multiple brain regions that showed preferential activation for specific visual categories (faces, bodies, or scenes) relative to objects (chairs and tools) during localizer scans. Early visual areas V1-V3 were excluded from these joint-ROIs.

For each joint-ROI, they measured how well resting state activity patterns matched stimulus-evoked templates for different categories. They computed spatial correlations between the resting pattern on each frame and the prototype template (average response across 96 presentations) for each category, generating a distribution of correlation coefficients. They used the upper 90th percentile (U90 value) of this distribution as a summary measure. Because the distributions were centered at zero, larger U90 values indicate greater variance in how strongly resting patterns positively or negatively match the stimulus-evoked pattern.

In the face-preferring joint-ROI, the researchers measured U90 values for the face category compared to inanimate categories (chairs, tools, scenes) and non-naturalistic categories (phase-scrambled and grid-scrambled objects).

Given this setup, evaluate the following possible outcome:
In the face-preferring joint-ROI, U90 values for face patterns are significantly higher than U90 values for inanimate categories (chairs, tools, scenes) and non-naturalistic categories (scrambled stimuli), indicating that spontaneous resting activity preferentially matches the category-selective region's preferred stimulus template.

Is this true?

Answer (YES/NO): YES